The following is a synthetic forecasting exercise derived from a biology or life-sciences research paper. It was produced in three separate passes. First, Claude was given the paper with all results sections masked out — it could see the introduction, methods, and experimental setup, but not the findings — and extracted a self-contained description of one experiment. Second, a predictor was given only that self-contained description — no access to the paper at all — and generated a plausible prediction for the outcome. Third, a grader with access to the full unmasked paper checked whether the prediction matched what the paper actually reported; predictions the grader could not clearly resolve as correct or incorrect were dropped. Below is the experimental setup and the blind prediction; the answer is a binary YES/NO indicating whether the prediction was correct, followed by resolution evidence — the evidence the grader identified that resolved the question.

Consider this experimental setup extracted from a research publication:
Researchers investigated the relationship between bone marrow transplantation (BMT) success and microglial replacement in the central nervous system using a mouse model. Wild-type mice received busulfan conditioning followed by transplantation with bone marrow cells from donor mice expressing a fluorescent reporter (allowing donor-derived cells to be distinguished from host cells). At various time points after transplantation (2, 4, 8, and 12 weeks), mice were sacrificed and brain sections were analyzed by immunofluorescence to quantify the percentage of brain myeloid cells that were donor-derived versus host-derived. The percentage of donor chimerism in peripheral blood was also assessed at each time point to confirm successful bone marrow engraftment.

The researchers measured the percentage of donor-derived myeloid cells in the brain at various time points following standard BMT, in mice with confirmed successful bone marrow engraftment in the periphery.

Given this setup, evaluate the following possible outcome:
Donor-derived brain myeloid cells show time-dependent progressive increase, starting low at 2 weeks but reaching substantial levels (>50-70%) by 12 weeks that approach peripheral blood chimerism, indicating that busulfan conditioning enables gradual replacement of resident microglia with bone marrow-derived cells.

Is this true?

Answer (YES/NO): NO